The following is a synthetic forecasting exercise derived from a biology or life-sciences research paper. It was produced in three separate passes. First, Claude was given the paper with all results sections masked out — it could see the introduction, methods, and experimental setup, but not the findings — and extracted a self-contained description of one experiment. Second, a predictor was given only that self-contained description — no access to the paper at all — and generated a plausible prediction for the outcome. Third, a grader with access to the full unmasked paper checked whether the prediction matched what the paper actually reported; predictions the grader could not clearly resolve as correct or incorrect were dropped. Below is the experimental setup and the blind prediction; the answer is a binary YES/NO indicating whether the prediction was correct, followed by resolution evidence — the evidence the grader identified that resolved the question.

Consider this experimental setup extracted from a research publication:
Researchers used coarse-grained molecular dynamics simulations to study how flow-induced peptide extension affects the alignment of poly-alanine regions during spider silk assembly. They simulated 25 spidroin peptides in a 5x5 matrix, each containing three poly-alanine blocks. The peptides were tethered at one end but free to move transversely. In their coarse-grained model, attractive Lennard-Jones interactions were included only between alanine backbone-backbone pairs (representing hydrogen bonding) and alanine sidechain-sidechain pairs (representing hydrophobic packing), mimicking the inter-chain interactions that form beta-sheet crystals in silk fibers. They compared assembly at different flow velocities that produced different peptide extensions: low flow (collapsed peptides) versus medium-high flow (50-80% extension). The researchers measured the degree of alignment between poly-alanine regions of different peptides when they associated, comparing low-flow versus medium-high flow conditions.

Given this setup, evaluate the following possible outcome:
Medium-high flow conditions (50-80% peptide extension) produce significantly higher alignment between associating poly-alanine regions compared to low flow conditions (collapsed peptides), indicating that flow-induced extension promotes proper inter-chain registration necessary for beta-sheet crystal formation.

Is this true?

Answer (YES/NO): YES